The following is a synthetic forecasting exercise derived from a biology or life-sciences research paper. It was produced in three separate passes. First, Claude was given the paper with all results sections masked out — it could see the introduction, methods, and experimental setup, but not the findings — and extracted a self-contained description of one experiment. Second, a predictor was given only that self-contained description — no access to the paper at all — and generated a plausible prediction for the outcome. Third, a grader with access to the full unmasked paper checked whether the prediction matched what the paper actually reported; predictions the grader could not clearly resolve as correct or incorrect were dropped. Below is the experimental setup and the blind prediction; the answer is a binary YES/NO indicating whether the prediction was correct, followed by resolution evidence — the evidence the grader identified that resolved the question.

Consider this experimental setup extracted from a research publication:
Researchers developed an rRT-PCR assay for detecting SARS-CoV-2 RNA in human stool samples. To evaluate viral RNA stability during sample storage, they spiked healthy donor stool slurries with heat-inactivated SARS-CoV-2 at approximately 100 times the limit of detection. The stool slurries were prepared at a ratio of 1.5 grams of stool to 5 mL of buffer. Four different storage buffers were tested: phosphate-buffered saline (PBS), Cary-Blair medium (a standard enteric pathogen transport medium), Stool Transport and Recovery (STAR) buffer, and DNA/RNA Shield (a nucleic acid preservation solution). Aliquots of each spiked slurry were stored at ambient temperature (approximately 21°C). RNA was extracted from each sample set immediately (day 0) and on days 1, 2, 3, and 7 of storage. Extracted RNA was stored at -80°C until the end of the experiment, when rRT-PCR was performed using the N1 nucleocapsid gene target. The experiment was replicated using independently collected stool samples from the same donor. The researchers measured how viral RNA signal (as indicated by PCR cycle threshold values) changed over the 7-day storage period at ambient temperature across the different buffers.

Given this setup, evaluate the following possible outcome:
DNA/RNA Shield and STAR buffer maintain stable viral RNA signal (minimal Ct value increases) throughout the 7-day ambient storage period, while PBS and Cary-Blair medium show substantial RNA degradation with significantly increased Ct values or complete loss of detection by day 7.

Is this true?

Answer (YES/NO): NO